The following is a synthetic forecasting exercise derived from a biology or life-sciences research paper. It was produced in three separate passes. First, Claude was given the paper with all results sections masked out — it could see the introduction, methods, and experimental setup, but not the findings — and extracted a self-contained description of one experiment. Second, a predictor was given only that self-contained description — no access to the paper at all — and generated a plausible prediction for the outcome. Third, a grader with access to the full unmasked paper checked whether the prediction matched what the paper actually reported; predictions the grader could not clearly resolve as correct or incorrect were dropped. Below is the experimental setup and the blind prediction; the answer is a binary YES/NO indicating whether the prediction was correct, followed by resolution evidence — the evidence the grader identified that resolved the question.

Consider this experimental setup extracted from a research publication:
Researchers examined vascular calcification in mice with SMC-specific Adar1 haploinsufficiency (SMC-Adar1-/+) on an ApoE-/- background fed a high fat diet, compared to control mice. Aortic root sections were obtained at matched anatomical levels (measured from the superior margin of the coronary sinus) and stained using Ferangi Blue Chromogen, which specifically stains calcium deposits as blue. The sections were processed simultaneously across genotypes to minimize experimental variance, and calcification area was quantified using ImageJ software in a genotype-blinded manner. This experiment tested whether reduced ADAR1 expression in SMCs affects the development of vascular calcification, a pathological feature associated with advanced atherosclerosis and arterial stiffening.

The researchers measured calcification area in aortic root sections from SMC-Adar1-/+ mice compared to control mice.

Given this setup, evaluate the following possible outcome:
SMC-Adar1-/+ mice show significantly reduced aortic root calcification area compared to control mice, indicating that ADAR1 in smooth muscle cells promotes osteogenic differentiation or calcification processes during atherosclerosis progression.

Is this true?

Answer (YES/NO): NO